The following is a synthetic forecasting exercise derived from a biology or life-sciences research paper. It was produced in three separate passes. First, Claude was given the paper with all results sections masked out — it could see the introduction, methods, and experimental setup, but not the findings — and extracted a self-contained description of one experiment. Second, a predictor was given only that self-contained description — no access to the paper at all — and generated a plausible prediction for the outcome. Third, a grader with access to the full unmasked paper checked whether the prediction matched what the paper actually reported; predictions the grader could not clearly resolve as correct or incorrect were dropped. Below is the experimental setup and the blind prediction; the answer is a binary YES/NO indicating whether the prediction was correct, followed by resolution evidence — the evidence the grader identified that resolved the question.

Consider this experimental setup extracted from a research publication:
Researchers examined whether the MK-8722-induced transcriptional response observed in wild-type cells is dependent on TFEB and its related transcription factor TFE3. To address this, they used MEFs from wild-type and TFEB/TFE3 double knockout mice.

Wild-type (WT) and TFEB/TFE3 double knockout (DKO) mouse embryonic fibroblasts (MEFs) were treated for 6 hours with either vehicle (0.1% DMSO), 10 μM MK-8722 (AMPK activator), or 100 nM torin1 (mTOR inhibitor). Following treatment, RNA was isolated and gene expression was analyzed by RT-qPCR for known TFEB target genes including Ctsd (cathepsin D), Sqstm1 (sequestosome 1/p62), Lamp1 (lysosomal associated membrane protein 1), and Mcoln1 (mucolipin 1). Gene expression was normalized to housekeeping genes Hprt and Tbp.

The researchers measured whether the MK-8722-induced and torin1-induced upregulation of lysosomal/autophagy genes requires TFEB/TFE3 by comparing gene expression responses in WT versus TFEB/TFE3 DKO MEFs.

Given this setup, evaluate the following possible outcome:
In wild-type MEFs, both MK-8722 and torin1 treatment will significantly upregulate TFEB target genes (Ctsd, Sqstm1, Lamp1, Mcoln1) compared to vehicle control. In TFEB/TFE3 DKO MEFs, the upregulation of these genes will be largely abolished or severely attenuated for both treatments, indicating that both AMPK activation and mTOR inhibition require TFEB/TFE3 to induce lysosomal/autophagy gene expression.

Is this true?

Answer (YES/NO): YES